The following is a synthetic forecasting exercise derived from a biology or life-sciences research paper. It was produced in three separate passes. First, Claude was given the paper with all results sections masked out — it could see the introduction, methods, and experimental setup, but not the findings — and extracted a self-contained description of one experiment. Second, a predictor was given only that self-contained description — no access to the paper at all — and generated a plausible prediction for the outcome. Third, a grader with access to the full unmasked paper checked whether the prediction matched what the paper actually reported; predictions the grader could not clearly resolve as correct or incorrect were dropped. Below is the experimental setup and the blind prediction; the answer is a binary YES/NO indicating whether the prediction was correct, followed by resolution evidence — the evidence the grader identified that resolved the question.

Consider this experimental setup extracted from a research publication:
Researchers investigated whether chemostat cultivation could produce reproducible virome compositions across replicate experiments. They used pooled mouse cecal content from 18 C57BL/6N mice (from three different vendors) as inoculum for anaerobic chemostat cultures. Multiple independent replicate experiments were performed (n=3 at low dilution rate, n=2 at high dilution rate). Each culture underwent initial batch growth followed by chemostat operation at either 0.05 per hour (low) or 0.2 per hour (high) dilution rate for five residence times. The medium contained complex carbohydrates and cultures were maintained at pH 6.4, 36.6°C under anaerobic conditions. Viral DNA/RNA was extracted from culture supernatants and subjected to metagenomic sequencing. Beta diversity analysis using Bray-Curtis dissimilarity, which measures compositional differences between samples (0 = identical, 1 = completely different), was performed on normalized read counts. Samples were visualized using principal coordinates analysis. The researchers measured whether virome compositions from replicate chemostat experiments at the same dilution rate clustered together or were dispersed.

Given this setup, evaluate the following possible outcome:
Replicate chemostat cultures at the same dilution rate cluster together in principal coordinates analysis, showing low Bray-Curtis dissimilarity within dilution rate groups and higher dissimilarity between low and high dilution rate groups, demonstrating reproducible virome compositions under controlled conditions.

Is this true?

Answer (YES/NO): YES